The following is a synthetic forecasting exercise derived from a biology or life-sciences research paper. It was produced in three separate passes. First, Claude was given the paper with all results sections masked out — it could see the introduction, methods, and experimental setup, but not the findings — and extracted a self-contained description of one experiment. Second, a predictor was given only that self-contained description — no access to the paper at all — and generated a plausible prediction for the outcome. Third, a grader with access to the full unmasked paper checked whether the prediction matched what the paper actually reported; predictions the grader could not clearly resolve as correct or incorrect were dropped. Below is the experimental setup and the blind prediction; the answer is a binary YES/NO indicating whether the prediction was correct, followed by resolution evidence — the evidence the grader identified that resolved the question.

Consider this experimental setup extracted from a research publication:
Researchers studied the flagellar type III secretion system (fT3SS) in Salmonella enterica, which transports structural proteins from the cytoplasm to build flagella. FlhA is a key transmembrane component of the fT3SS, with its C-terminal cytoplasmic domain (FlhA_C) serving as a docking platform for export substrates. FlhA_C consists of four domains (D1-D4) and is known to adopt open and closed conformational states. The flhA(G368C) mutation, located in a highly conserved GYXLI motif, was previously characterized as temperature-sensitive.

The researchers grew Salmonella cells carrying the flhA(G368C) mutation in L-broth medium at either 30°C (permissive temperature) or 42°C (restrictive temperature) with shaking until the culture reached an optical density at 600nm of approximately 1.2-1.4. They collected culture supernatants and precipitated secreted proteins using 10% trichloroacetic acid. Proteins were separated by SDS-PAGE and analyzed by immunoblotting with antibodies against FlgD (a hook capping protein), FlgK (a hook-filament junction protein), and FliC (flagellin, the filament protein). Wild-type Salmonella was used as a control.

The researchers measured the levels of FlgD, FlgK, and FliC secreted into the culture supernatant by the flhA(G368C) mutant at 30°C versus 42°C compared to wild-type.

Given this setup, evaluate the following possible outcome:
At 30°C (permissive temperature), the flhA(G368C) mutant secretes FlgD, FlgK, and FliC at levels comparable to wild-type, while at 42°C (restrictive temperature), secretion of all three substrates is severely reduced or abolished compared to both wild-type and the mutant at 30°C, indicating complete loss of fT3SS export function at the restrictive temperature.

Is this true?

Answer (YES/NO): YES